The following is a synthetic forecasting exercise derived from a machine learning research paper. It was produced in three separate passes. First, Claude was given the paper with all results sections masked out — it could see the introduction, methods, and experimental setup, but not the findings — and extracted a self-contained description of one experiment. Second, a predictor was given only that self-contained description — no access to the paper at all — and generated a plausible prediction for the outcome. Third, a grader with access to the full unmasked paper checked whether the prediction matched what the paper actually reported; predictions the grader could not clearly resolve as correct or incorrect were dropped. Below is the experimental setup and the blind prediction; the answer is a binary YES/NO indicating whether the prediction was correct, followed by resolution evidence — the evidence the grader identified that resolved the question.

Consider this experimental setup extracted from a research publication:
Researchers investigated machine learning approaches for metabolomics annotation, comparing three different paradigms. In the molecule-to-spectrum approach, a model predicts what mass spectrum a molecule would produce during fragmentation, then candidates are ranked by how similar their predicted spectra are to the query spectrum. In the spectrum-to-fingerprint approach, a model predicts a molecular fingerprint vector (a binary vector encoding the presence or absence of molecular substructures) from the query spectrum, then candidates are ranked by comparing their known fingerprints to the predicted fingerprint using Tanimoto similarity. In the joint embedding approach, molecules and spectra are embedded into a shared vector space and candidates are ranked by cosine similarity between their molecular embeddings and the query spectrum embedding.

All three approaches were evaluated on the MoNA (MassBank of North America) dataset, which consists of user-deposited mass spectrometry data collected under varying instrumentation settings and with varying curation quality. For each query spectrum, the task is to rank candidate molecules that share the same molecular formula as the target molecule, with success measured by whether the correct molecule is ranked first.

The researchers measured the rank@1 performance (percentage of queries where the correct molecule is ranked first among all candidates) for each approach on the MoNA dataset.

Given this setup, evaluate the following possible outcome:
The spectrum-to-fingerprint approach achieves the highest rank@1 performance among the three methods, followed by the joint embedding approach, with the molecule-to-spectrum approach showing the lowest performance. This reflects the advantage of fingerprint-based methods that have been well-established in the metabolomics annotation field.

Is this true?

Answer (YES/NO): YES